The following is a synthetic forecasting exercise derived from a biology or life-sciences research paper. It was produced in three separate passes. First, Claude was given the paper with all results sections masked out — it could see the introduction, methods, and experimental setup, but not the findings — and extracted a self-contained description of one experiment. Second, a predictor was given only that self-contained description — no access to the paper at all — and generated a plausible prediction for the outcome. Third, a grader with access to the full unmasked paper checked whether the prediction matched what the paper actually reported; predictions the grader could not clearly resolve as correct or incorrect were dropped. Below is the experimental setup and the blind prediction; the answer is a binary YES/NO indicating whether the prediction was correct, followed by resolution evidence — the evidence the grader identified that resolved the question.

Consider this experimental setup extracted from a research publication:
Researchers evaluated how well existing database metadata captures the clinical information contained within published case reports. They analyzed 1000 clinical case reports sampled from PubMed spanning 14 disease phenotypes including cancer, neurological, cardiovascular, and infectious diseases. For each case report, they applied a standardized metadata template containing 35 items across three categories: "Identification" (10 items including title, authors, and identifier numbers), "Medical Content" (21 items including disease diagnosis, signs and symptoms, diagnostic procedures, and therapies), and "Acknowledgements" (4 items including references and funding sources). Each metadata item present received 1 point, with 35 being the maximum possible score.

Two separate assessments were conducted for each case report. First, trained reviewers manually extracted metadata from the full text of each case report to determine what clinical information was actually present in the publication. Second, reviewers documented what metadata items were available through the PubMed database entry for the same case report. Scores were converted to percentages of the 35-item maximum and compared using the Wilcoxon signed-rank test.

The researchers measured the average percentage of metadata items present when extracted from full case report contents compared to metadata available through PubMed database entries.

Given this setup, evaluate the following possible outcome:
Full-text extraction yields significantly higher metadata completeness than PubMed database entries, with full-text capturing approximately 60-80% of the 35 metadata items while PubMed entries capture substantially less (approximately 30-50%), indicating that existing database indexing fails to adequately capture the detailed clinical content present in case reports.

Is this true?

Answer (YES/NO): YES